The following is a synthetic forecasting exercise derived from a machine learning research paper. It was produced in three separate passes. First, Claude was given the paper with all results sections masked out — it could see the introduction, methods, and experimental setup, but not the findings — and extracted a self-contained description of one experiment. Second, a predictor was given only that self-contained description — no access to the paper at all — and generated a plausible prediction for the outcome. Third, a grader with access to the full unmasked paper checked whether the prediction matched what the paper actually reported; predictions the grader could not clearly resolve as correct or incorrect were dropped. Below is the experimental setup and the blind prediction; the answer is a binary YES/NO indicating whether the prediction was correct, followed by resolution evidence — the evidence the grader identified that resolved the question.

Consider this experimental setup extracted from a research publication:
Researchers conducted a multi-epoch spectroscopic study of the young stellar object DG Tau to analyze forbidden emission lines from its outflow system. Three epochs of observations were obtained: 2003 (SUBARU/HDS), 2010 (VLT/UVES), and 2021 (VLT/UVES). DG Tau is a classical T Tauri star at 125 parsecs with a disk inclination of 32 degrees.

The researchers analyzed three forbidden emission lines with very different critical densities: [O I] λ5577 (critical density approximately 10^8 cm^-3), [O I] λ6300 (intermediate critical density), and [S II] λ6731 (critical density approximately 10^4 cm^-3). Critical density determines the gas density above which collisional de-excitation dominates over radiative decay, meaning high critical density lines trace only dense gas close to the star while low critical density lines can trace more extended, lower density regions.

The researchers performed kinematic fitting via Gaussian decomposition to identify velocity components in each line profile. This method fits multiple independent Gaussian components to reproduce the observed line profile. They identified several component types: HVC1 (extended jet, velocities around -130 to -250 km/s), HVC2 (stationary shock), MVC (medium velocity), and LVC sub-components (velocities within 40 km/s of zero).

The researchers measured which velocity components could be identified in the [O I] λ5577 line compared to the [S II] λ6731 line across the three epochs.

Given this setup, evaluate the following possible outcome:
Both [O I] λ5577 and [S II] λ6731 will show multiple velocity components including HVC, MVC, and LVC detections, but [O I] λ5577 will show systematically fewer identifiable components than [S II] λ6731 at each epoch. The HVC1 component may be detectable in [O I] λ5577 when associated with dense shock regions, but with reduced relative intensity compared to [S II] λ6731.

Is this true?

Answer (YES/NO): NO